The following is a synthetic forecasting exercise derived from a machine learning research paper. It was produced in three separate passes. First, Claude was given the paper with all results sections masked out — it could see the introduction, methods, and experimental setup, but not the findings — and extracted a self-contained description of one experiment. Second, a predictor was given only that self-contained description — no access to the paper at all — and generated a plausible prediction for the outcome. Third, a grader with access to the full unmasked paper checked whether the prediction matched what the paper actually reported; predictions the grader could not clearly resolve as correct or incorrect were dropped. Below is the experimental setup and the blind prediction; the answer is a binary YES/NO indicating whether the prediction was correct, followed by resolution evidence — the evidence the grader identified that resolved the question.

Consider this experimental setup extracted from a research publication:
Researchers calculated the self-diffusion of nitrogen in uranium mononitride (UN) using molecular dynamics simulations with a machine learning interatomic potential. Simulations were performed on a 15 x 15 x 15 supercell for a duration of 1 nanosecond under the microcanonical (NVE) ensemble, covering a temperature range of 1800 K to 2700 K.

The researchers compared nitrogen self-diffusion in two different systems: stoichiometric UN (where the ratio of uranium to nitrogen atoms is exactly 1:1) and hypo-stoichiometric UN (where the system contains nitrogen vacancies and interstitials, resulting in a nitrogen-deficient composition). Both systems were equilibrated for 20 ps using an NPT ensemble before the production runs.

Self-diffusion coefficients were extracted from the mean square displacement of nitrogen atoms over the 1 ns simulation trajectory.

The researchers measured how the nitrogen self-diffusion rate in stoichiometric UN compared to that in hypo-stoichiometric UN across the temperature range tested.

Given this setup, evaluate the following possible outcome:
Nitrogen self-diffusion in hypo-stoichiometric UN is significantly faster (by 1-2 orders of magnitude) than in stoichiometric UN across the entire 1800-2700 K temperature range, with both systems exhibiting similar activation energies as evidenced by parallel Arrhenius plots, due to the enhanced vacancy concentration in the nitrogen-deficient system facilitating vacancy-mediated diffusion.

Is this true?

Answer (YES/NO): NO